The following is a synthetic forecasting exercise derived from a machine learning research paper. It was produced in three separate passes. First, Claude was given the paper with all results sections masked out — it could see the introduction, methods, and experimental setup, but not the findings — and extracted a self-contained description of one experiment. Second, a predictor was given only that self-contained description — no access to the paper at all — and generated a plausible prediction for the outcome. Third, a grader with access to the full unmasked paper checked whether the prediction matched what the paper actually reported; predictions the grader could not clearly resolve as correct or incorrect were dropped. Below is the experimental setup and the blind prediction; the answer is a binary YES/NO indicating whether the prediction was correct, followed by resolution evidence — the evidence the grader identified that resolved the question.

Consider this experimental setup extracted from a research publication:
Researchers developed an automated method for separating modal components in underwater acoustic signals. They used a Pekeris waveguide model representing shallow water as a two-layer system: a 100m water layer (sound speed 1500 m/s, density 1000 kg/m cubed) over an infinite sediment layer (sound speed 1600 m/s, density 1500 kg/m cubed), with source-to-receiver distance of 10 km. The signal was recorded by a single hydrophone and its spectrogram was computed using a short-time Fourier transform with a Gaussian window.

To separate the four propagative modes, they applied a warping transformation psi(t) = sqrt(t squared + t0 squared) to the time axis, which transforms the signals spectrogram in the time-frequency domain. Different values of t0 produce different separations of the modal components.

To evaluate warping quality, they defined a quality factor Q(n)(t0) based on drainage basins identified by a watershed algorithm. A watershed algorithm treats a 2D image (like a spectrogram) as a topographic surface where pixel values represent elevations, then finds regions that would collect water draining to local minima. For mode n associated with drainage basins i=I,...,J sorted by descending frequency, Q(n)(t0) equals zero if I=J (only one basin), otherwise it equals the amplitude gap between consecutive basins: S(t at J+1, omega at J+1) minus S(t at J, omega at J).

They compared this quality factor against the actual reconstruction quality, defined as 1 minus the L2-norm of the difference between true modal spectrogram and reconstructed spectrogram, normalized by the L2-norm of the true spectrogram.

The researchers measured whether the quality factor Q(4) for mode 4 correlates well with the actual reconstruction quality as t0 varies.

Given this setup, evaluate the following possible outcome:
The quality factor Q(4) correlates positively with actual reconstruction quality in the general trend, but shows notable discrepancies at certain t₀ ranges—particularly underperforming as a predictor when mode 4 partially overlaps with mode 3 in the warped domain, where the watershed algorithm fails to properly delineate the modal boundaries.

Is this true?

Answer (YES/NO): NO